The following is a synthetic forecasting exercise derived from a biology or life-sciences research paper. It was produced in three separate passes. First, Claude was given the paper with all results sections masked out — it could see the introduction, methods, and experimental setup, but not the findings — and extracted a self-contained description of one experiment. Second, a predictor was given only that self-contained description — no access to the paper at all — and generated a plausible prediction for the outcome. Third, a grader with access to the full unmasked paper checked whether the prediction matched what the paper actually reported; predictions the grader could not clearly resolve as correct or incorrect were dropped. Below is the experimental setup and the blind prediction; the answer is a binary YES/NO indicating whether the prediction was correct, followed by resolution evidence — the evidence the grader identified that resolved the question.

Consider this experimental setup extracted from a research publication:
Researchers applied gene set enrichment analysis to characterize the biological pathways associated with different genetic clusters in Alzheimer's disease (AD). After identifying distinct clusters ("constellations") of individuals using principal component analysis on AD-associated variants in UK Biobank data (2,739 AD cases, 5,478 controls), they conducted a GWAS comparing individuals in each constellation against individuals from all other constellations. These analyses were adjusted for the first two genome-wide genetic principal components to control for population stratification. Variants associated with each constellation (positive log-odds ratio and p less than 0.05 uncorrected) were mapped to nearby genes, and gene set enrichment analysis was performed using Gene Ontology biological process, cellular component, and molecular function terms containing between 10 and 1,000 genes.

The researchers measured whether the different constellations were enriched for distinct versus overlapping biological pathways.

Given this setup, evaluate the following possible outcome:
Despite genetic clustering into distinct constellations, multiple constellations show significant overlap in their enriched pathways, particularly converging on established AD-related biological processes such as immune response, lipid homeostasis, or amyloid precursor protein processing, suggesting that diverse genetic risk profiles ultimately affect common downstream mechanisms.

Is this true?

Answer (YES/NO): NO